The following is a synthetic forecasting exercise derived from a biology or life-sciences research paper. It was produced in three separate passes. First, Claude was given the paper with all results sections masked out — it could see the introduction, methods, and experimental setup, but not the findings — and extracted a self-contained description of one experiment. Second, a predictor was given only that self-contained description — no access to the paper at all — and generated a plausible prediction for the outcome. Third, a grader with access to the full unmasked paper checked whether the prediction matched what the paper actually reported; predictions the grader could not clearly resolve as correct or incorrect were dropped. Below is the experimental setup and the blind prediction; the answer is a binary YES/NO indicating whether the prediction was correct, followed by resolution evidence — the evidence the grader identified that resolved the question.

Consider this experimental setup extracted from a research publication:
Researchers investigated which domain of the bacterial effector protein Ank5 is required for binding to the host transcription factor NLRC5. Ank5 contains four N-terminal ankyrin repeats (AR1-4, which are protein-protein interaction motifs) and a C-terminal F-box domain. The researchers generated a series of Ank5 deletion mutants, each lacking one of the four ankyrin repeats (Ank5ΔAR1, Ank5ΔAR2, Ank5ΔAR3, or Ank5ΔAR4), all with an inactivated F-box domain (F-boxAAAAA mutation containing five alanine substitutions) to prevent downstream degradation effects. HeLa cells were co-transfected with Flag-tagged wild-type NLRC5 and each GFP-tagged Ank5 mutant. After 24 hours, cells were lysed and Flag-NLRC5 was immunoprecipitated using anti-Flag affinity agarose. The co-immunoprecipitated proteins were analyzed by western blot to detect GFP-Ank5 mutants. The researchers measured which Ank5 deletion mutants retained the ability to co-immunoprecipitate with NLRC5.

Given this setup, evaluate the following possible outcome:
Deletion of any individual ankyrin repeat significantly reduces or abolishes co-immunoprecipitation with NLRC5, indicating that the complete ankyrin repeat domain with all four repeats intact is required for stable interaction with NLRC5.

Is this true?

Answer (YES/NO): NO